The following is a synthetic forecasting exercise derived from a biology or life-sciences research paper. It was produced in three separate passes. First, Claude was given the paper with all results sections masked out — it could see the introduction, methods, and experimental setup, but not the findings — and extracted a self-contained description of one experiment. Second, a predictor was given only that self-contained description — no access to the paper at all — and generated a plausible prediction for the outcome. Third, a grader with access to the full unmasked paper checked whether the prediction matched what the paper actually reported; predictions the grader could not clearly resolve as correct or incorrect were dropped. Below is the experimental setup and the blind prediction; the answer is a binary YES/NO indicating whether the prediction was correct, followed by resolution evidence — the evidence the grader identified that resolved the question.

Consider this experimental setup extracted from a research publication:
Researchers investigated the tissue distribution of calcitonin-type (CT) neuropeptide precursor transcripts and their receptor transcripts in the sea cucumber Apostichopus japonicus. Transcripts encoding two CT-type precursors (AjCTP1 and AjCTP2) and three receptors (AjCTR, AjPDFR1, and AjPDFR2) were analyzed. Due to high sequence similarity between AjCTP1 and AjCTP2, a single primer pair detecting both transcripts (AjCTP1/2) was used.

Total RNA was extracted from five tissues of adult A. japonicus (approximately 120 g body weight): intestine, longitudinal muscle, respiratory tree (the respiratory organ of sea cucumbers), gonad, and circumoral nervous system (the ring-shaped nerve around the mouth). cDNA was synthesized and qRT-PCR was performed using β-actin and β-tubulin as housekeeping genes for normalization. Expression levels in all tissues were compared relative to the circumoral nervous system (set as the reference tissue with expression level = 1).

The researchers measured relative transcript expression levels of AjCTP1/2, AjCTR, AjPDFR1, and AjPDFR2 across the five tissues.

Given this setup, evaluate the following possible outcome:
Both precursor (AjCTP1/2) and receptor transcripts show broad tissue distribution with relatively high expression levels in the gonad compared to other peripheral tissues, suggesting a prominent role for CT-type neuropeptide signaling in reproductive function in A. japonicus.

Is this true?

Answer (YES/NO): NO